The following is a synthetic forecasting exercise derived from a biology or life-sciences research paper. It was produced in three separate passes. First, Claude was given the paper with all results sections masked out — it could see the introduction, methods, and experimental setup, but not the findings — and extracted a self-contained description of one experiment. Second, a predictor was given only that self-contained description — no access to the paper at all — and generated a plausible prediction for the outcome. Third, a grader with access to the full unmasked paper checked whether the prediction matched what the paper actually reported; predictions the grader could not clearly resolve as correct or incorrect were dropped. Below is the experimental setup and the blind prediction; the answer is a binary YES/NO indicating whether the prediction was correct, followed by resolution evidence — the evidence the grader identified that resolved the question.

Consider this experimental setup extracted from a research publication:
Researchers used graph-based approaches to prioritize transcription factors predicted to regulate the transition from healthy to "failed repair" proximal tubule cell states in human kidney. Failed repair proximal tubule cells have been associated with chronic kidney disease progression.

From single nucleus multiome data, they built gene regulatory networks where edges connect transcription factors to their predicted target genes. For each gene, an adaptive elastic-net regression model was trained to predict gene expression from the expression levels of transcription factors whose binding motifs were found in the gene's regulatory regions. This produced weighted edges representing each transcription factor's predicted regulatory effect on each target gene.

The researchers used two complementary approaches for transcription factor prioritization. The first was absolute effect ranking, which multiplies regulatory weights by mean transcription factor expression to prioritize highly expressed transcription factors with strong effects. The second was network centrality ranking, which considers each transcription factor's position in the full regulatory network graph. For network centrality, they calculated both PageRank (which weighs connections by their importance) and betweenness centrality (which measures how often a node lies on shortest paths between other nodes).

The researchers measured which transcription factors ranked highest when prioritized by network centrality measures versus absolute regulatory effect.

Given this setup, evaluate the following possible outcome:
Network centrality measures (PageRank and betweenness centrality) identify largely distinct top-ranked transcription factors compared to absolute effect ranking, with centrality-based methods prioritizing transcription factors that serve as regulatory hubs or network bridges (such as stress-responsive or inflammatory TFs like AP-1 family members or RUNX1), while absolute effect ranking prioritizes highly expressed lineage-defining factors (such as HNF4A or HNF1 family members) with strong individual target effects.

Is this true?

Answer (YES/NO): NO